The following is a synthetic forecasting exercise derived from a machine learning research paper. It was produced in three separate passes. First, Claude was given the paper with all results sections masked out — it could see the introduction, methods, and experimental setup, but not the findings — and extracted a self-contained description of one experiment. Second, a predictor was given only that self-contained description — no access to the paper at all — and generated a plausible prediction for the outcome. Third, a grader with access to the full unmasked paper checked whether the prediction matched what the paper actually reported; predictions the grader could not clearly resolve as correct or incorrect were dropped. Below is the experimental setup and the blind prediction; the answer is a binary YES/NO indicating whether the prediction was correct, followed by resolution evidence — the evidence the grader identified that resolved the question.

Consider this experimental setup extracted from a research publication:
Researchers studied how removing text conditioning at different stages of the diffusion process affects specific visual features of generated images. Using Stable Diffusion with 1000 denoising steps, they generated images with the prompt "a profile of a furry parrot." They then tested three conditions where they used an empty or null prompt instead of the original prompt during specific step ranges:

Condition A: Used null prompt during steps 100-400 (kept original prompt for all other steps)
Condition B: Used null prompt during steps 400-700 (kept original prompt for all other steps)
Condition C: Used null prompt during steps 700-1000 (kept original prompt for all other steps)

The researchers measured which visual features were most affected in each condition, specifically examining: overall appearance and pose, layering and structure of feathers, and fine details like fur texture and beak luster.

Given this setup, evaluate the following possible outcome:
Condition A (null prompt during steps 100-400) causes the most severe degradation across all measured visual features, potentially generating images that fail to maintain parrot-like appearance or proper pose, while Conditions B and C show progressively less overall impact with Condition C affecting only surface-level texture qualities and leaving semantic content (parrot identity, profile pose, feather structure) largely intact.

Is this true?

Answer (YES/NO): NO